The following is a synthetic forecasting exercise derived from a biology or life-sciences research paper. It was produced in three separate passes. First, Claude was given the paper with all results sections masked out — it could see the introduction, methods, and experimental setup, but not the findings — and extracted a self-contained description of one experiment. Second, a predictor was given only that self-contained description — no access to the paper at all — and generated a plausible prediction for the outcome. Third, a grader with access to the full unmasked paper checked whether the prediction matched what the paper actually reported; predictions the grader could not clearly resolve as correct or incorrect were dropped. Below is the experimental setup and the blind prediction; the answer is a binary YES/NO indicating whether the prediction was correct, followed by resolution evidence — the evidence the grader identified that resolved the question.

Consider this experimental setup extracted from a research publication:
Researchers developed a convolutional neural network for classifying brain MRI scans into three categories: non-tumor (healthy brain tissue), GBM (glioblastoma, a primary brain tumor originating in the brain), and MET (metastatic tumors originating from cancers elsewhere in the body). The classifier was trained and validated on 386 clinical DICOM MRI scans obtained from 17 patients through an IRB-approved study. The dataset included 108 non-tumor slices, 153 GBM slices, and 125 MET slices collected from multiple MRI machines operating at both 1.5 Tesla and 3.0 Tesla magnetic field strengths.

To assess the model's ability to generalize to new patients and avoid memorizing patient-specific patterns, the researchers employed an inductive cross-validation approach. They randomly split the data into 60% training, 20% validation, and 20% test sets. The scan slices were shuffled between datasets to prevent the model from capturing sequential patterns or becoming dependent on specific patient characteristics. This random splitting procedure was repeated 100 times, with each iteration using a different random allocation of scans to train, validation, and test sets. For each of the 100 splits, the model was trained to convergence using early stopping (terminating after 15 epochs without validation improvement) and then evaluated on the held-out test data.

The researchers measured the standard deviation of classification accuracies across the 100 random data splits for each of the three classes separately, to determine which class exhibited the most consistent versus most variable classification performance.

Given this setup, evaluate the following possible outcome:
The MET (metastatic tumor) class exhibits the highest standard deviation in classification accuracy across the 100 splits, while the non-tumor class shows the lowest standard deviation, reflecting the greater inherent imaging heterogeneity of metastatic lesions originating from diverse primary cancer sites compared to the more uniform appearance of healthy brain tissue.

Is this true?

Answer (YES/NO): NO